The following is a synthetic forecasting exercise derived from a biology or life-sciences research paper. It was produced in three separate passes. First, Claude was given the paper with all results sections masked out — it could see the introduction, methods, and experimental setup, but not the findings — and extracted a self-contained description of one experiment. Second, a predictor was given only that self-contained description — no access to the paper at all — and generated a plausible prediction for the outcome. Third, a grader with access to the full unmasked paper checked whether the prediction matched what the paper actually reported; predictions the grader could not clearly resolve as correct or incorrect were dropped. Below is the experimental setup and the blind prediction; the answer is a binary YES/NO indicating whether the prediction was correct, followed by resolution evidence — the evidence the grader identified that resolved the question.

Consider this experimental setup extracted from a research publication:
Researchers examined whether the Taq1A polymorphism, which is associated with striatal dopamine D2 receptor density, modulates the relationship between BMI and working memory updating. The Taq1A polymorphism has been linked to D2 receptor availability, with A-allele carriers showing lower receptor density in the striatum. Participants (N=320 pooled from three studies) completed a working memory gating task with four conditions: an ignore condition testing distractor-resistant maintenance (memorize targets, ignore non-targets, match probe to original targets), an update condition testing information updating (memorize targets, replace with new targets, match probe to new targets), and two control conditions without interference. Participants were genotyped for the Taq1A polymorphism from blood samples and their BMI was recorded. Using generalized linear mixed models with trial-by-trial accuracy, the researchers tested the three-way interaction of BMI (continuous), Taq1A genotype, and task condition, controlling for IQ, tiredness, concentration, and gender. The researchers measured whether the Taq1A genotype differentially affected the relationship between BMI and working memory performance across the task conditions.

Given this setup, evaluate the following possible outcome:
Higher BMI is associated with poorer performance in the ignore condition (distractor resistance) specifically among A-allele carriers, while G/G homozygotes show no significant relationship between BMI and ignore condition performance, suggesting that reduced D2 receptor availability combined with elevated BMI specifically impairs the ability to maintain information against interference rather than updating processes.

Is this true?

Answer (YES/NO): NO